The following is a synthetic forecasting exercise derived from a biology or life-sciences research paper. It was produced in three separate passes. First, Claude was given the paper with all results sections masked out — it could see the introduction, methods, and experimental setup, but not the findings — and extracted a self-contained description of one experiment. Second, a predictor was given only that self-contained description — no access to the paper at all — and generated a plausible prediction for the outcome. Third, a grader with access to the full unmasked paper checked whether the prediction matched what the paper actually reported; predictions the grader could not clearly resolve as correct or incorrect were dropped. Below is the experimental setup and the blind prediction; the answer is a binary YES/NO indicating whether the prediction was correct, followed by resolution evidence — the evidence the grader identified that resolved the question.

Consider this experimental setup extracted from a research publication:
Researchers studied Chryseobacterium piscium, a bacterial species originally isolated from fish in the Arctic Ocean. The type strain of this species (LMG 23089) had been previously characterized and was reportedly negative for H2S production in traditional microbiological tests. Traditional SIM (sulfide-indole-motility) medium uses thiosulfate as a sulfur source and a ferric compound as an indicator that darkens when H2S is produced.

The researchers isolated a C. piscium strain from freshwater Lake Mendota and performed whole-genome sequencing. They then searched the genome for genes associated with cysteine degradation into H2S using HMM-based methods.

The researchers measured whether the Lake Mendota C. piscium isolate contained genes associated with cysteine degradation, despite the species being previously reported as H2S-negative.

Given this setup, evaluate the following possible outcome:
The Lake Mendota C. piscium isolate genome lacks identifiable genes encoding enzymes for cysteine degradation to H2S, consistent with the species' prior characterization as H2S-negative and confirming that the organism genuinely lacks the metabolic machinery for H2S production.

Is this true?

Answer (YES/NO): NO